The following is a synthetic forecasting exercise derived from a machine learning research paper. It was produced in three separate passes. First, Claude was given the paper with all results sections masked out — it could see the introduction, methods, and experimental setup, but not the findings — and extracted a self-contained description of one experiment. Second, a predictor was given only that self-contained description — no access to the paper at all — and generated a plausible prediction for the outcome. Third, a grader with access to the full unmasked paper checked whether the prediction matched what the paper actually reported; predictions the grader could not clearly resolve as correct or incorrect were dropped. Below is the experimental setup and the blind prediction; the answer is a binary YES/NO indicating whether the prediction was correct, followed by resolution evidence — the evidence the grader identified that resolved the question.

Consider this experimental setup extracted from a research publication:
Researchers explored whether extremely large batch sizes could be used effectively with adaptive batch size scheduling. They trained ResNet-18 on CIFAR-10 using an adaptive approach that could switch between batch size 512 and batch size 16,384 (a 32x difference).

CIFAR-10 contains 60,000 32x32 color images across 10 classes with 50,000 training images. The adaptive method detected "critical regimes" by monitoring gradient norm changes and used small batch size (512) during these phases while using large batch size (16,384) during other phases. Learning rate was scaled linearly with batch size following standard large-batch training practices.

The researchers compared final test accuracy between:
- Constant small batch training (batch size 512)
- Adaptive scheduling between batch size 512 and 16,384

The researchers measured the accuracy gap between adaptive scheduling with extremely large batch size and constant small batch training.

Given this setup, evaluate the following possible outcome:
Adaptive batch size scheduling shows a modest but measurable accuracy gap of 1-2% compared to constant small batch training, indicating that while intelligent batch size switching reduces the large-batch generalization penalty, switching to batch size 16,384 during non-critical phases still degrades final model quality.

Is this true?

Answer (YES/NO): YES